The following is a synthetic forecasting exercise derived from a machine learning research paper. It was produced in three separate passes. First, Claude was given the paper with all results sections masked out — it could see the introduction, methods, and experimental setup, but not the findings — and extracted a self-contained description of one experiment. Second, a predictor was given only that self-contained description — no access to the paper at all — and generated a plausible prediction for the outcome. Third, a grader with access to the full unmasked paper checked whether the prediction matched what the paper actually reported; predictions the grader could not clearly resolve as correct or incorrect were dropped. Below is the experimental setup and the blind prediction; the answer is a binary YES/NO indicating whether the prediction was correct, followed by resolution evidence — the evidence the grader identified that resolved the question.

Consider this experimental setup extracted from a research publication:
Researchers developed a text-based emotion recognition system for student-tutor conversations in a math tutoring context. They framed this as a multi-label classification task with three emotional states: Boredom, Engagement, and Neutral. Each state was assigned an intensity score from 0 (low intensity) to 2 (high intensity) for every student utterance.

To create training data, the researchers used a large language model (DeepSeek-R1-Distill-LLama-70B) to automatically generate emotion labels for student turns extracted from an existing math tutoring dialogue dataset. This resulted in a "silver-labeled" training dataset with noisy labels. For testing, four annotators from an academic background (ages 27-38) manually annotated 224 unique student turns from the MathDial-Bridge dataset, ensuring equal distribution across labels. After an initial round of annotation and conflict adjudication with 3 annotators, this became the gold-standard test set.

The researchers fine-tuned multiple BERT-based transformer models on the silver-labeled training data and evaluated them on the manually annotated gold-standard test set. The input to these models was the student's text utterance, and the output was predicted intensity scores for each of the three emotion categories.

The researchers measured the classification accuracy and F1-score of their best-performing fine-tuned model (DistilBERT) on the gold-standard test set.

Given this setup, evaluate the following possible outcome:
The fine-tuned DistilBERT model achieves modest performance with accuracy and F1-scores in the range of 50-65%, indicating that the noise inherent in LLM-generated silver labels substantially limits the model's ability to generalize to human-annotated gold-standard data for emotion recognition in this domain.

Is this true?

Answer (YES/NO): YES